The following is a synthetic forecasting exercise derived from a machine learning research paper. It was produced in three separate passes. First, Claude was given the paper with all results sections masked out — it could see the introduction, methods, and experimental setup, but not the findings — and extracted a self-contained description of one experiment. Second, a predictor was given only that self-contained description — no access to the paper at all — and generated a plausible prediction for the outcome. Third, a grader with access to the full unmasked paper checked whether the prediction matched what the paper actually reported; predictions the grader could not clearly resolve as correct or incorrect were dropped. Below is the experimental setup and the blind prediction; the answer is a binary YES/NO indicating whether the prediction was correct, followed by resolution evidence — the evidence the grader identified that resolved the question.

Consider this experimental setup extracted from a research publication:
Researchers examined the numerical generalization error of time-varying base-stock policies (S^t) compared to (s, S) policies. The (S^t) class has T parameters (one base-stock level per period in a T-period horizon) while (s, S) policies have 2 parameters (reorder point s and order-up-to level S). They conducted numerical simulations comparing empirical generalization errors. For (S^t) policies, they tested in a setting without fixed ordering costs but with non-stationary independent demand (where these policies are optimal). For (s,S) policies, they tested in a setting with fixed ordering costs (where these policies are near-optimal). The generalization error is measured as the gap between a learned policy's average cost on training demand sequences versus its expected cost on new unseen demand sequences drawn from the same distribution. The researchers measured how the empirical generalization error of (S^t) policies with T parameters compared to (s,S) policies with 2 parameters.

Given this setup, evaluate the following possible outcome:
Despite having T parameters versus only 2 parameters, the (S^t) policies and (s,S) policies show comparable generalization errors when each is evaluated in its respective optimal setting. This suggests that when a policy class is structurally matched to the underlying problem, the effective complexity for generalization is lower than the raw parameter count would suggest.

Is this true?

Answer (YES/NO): YES